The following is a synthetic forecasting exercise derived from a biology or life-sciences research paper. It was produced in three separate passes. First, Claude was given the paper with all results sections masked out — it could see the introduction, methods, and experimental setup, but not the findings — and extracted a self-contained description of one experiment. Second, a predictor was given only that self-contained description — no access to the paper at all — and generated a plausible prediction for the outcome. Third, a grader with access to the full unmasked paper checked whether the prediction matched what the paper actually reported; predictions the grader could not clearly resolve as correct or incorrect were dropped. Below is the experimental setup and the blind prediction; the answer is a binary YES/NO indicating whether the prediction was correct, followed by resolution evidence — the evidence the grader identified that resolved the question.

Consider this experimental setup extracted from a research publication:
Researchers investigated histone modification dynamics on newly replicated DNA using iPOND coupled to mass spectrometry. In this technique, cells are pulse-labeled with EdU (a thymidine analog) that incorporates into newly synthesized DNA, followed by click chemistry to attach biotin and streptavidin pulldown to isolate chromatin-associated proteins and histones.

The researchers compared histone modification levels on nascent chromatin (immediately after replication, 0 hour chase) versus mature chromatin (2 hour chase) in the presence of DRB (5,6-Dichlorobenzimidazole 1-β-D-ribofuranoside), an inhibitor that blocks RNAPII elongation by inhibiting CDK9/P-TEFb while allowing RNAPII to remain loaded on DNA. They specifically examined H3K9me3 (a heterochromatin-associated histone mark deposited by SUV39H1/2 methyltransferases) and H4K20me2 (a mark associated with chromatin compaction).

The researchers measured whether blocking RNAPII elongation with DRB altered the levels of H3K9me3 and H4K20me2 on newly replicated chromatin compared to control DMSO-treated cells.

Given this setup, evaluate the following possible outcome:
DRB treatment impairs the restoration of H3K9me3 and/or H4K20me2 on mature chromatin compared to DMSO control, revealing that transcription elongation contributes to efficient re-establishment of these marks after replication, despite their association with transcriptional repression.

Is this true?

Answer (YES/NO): NO